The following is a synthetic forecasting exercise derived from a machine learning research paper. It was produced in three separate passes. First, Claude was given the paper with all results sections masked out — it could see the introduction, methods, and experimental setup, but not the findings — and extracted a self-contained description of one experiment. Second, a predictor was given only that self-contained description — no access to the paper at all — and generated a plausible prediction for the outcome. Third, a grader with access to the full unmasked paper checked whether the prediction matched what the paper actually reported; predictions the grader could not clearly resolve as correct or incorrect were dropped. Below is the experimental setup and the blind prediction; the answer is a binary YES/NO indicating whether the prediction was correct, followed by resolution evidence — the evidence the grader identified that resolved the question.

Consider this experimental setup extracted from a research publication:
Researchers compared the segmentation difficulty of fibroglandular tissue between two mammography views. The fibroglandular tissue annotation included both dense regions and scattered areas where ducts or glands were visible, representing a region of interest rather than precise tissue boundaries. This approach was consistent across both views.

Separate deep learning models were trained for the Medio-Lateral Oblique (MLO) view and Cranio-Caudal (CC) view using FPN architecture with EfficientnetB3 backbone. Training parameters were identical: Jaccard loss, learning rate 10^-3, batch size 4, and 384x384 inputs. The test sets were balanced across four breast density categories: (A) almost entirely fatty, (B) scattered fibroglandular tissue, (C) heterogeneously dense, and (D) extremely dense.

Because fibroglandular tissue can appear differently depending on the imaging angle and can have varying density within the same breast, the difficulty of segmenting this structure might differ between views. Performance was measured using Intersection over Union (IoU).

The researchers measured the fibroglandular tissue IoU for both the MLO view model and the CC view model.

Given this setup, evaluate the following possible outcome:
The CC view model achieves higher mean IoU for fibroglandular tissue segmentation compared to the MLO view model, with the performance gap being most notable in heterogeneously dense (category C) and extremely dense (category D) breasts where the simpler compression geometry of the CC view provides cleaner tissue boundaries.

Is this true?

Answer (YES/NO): NO